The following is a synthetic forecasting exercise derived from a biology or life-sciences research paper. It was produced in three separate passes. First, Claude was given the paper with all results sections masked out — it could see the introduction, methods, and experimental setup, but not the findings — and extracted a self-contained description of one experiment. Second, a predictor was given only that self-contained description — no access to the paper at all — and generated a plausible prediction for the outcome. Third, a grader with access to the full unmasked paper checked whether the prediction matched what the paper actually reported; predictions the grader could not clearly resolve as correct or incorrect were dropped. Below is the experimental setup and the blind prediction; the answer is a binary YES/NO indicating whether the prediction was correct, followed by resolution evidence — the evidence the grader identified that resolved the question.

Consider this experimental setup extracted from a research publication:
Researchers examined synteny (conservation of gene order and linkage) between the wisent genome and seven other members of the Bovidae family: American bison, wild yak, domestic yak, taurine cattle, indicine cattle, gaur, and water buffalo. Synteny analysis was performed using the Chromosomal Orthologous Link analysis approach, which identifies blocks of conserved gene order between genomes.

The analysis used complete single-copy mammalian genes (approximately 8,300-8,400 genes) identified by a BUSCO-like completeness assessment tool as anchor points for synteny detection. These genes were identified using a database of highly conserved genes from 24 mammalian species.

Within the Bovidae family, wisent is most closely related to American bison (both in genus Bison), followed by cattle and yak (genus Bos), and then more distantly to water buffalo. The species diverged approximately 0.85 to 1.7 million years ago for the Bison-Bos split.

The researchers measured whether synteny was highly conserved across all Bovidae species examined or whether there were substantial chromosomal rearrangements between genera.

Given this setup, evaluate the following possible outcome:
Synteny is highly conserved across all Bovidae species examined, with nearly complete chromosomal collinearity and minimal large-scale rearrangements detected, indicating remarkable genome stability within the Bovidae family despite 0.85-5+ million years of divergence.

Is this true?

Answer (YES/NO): NO